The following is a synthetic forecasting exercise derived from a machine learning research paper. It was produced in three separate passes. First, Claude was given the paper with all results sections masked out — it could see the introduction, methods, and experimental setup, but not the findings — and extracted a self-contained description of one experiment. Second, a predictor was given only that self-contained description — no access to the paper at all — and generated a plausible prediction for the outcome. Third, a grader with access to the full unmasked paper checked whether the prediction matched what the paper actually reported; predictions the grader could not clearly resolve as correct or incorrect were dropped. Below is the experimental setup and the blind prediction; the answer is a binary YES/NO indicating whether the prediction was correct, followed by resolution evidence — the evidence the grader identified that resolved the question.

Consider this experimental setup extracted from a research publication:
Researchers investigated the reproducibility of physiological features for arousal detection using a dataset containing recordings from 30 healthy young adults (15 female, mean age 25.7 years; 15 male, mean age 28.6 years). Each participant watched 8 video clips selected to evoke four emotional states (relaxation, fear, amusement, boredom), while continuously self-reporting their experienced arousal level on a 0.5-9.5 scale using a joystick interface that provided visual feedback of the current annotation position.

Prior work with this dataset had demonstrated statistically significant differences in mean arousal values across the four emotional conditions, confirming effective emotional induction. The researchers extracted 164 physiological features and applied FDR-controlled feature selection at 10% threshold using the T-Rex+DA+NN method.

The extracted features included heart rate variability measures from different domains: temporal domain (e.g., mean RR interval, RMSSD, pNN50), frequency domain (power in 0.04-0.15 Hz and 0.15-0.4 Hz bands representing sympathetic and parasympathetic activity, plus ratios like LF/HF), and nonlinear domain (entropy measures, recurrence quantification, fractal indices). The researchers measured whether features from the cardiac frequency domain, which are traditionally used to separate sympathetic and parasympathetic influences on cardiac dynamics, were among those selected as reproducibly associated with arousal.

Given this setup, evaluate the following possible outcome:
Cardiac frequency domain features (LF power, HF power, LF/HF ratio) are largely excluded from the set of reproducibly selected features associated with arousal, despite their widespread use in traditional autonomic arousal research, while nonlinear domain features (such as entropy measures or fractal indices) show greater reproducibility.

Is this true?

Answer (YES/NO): NO